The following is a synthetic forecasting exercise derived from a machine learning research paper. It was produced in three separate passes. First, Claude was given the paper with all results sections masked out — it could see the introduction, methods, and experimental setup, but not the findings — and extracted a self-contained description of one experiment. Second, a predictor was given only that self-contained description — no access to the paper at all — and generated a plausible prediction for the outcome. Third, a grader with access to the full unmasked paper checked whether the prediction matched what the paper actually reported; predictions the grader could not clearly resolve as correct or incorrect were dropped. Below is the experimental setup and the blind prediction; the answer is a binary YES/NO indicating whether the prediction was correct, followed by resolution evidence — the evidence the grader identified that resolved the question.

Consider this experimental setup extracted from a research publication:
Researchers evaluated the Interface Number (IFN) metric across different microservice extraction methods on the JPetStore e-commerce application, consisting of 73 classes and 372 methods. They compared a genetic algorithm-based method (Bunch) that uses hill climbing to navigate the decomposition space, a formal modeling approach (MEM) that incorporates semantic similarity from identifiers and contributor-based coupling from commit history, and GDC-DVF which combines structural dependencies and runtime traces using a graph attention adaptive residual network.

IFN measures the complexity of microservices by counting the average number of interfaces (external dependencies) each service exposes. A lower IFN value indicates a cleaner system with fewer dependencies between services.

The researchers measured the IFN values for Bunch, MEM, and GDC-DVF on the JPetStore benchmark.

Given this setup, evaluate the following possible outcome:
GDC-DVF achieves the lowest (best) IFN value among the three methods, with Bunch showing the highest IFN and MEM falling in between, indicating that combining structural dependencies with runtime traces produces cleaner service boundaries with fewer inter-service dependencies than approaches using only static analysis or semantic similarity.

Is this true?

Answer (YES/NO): YES